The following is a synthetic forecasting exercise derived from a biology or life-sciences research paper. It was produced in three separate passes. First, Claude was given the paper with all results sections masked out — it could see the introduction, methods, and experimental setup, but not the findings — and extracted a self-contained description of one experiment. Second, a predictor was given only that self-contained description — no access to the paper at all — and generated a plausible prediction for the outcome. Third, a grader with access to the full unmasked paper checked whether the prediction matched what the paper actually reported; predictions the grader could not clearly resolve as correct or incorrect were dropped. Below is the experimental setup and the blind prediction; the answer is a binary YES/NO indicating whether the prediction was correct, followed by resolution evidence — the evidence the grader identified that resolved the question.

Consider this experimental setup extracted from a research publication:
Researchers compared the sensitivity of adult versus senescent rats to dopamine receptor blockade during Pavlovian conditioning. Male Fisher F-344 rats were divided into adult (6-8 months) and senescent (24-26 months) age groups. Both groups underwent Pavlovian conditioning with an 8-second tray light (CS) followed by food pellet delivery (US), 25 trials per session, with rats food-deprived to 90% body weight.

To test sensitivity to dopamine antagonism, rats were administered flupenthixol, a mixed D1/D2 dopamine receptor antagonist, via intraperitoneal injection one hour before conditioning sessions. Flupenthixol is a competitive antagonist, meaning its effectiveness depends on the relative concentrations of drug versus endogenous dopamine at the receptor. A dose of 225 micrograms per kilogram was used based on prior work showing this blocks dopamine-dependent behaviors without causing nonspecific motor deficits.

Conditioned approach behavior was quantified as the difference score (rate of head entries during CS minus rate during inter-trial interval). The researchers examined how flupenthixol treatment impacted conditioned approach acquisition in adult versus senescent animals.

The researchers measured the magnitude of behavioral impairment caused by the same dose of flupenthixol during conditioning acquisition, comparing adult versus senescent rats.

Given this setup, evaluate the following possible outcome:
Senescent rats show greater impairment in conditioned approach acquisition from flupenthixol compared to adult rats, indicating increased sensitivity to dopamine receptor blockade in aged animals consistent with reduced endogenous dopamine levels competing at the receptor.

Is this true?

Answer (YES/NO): YES